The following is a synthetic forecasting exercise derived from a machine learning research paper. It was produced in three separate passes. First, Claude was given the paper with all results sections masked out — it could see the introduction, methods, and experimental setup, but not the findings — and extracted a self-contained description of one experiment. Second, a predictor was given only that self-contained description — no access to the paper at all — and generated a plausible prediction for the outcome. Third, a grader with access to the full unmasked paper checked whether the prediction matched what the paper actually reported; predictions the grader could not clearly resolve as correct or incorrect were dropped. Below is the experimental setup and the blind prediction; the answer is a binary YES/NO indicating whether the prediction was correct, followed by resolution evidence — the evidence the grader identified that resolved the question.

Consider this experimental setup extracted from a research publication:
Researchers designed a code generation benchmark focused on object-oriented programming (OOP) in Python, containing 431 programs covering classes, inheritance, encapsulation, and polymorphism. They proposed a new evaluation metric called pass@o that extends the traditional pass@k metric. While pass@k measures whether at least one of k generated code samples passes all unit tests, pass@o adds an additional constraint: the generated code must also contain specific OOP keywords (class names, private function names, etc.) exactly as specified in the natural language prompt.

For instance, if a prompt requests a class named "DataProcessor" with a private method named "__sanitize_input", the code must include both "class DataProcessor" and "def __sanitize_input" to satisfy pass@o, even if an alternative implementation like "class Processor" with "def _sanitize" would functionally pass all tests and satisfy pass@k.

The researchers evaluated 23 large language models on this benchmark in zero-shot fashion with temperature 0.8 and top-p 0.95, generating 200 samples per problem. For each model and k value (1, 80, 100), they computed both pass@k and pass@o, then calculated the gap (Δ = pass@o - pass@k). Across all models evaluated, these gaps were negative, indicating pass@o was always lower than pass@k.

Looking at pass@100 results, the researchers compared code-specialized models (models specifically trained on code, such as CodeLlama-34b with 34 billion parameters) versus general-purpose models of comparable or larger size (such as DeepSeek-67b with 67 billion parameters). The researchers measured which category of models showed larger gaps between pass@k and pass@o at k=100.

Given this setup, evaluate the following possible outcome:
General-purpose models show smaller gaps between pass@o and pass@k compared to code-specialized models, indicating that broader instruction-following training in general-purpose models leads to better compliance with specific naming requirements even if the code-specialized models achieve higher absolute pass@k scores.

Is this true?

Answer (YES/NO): YES